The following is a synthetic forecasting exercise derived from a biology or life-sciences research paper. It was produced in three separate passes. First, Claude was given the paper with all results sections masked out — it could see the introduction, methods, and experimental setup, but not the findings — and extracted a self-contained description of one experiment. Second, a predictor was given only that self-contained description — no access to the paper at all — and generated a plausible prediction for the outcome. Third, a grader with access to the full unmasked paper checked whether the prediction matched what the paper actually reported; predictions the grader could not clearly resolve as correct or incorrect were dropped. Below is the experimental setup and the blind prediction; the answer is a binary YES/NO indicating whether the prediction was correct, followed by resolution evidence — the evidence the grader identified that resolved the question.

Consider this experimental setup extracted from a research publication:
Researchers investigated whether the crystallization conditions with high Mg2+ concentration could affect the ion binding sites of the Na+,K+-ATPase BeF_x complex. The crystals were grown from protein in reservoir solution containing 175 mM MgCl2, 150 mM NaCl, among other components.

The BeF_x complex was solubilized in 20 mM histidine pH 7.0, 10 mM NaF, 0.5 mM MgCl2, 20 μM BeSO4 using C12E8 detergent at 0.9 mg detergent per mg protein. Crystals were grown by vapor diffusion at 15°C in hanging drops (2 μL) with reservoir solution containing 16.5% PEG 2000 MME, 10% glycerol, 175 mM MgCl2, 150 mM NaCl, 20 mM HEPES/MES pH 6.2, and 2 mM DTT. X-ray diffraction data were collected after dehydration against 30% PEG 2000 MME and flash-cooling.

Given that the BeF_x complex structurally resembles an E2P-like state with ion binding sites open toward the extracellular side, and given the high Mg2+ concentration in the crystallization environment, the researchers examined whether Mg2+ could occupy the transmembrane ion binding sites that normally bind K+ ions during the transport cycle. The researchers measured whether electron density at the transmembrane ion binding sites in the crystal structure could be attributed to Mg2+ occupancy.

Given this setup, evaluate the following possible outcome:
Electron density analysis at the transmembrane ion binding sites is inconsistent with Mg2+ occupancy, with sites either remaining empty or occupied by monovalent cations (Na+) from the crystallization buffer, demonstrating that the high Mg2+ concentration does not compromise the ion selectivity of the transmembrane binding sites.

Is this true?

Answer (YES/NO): NO